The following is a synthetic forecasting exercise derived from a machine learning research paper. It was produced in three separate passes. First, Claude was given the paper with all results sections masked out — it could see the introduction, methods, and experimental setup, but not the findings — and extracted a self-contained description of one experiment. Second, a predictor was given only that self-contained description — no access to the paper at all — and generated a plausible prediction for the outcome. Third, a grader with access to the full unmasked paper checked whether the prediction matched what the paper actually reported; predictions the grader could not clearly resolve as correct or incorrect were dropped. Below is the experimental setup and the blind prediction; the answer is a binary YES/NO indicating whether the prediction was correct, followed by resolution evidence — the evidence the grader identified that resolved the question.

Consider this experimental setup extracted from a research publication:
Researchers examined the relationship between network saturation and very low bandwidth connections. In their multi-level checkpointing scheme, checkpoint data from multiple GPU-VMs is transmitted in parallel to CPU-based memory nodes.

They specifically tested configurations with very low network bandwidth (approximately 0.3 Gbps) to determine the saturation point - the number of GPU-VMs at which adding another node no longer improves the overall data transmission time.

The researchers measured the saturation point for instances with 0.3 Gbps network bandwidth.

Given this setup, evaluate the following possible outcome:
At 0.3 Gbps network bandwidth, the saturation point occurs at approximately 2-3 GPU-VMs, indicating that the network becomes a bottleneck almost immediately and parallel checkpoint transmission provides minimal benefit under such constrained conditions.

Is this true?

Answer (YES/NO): YES